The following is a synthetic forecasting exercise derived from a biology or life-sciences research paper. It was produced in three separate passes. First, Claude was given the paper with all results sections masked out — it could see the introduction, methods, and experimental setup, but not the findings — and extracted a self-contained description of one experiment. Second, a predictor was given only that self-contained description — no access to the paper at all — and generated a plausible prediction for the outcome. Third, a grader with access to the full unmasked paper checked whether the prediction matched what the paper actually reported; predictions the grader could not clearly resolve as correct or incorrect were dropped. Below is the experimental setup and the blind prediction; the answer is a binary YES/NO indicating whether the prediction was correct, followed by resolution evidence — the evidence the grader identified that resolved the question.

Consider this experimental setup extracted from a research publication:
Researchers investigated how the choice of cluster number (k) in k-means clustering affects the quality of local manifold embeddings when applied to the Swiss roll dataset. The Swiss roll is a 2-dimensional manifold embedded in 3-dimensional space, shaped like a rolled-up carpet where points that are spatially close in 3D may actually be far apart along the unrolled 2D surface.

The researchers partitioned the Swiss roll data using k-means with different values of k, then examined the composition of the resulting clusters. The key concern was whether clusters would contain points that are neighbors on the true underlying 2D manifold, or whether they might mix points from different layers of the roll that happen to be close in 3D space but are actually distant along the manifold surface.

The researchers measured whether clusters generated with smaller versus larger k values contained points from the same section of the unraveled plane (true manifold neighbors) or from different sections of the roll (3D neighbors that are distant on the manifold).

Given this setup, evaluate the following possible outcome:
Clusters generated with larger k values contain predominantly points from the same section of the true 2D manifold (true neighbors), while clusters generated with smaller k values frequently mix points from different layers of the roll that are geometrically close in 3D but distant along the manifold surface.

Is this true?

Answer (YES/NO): YES